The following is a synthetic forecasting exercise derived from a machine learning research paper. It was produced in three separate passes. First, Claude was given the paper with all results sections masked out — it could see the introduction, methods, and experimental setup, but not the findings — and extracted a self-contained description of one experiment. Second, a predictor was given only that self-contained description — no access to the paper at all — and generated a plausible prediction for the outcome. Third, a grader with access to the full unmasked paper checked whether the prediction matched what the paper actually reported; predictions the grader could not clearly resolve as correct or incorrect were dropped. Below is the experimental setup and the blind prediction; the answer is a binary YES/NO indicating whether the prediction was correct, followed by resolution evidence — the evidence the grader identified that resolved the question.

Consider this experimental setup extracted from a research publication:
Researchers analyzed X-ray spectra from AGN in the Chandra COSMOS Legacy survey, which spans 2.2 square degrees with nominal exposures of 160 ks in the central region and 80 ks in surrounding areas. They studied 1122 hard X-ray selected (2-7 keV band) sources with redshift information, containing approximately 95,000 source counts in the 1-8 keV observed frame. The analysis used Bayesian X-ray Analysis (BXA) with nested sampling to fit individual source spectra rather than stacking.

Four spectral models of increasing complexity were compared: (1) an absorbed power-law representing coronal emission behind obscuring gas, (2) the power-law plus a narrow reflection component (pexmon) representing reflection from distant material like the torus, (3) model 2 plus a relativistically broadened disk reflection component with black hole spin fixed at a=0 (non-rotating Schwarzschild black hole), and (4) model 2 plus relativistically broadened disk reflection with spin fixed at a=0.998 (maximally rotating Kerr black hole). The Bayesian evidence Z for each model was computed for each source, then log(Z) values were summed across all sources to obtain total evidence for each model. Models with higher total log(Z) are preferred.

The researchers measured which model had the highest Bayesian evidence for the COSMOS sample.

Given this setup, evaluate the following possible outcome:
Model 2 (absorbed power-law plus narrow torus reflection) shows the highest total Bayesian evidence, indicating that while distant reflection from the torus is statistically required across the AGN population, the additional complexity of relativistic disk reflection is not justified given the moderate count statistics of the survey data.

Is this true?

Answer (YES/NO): YES